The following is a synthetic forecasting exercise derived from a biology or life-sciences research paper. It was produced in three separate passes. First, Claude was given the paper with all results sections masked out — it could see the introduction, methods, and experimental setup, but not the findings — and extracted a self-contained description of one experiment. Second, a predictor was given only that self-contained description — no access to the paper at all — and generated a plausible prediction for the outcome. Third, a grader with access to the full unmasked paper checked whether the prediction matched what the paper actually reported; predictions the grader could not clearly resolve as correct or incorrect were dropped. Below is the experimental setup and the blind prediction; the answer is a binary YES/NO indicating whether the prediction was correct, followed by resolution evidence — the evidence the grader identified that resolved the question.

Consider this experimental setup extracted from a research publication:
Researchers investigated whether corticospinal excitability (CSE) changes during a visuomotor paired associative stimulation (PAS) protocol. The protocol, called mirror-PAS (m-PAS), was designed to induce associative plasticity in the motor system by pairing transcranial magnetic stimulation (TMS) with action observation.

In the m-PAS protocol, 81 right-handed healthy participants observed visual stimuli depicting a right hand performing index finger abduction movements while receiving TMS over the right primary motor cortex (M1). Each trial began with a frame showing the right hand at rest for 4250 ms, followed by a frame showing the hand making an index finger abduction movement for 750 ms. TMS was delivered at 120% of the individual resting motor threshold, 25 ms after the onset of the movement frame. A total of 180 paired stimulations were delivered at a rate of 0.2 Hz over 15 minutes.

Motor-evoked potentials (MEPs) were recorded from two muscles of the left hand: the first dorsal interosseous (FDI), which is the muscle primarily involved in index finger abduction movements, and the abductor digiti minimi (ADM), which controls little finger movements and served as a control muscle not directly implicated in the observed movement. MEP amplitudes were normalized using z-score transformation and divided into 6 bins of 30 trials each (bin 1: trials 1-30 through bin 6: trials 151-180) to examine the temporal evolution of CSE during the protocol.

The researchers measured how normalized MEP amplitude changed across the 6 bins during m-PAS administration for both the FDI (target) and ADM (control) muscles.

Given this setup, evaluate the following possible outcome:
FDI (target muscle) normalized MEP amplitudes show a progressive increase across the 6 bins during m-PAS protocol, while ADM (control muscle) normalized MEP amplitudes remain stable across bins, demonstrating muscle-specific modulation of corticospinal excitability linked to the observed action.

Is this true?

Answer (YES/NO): NO